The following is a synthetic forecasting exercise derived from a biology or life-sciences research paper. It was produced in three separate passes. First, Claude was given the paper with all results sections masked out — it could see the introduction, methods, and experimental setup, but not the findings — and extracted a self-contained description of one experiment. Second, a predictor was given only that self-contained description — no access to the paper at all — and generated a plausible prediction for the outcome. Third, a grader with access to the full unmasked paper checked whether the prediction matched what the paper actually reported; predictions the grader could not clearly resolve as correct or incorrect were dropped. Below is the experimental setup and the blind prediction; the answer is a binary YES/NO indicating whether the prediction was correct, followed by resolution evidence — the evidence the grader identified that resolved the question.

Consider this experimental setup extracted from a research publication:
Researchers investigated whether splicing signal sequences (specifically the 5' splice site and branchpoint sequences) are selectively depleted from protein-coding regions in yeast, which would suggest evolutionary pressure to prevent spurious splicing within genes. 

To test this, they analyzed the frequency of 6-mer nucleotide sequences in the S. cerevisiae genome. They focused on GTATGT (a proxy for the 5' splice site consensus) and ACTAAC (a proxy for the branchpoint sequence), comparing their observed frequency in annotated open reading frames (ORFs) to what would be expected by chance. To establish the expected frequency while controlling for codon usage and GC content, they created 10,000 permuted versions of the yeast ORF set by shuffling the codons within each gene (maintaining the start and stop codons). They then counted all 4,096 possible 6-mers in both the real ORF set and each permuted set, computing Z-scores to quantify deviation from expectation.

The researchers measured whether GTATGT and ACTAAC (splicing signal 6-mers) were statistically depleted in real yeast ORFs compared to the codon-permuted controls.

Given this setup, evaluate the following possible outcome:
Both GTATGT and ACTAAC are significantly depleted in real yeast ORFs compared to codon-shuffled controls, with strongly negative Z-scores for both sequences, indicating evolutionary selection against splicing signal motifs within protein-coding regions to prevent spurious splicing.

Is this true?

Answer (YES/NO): YES